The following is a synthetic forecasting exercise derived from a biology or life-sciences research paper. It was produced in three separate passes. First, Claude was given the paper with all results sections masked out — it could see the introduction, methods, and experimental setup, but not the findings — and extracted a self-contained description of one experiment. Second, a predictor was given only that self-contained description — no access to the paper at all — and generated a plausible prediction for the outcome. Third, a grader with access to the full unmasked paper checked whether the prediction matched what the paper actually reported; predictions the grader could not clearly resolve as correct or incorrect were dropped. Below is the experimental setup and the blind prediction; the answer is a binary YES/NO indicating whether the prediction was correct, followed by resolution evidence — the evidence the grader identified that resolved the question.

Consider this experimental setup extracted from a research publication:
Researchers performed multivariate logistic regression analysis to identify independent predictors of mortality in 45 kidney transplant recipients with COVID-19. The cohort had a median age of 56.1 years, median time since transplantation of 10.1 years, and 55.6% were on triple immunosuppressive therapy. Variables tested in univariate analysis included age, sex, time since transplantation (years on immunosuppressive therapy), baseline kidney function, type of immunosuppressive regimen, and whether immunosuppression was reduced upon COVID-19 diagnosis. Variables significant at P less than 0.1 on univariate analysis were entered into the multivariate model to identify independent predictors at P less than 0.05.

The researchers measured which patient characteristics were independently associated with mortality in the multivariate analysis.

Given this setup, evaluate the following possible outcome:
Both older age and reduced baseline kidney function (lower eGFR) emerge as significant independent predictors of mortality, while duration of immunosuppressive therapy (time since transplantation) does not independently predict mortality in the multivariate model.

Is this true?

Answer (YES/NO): NO